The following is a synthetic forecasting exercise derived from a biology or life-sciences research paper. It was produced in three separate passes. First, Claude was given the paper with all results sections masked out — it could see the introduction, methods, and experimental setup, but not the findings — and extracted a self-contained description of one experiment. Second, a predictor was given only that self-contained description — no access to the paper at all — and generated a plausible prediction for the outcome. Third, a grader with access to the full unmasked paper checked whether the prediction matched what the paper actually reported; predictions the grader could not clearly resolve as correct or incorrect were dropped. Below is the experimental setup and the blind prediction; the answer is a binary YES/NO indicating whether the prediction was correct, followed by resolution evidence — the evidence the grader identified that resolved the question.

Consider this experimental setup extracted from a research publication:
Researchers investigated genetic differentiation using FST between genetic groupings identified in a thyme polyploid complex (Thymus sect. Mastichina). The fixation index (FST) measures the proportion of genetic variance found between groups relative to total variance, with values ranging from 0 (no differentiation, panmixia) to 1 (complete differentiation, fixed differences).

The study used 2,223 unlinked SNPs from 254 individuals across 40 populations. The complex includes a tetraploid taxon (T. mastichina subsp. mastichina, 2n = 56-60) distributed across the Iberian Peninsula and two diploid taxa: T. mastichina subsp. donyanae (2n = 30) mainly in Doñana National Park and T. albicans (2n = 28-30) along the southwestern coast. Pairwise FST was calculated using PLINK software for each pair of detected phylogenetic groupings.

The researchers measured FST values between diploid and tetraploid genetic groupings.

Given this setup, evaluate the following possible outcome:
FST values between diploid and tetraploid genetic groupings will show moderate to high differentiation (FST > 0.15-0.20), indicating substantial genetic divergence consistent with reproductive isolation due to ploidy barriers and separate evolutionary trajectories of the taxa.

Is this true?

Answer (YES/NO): NO